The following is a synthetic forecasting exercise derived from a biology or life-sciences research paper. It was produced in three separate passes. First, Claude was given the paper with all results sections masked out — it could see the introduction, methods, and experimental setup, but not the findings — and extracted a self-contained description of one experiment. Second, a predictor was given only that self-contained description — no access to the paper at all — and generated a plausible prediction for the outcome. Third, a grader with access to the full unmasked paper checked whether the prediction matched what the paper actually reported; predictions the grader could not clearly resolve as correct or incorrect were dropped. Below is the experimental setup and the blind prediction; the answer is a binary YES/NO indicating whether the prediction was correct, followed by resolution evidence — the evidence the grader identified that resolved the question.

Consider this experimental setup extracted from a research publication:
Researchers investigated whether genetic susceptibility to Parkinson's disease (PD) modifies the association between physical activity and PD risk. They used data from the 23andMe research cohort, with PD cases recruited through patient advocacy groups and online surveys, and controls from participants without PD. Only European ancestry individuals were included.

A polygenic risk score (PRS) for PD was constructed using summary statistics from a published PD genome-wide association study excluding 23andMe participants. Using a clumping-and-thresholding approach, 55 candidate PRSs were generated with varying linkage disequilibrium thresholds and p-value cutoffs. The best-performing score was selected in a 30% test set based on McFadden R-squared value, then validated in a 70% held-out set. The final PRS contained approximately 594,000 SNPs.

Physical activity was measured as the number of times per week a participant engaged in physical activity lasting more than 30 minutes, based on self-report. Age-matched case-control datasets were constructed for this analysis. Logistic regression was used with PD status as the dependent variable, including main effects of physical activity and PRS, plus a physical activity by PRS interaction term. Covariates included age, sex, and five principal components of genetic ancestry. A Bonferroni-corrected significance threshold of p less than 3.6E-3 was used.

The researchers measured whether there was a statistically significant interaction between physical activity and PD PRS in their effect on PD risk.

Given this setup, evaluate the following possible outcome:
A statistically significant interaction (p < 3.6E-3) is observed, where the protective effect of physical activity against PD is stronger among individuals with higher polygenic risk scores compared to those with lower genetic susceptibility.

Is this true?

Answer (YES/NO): NO